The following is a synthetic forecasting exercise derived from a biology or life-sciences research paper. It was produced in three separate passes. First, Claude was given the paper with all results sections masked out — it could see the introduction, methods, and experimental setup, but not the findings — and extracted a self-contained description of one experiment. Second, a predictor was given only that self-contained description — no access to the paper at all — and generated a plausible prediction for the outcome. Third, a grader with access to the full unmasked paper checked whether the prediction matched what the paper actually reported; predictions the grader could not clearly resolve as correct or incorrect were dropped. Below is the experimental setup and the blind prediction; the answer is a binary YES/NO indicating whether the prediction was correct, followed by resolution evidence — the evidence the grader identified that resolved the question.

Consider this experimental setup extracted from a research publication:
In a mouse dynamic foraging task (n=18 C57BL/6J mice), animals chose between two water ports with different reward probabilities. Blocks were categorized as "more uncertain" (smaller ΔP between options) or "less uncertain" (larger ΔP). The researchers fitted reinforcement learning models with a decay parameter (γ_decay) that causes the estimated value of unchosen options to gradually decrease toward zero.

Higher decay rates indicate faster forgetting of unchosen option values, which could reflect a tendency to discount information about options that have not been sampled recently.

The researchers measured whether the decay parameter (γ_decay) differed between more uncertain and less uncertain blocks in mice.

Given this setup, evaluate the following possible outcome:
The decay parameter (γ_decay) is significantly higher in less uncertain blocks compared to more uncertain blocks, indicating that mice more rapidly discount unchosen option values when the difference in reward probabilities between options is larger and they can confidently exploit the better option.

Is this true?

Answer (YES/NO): YES